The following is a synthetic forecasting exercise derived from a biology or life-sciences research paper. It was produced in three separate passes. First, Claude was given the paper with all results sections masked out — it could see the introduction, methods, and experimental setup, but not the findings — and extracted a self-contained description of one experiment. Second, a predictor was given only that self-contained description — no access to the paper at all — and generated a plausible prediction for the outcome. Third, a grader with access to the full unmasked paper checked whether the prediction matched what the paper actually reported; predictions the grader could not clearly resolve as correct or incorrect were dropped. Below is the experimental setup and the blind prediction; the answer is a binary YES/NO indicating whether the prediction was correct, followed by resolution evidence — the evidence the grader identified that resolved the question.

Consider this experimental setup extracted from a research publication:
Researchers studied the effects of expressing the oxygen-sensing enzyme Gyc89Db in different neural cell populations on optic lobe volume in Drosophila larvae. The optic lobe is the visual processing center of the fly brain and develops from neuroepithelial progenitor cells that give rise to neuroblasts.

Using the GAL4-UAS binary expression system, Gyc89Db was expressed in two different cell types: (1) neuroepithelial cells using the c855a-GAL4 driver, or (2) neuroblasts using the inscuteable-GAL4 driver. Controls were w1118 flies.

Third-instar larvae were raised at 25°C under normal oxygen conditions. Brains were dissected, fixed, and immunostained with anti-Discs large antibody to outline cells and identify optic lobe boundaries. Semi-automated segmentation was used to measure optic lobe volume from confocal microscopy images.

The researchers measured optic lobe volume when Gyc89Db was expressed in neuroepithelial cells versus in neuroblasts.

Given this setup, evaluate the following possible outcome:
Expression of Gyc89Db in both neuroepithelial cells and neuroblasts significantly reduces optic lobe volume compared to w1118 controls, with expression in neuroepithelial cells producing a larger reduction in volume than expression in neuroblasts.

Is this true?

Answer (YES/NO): NO